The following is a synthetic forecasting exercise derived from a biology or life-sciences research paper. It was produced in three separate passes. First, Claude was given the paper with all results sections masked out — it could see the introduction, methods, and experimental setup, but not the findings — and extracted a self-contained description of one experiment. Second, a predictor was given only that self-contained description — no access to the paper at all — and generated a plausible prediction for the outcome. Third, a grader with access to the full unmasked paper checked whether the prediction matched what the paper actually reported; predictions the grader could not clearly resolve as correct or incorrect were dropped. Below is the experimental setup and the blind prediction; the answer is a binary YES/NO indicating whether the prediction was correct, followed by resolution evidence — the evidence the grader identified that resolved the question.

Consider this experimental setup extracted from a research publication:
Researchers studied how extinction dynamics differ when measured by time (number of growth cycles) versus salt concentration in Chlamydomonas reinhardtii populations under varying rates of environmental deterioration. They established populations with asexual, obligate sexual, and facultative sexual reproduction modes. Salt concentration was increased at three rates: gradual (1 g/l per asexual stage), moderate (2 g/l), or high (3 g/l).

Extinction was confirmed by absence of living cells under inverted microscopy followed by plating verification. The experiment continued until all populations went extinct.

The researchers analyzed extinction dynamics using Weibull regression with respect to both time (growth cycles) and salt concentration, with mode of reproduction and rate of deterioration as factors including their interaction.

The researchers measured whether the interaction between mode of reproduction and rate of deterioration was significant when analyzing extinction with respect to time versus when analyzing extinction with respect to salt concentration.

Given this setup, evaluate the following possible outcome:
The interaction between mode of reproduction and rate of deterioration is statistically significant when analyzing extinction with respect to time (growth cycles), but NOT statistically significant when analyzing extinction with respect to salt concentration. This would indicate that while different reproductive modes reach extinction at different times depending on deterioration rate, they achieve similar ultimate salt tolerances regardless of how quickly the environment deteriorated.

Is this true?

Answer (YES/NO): NO